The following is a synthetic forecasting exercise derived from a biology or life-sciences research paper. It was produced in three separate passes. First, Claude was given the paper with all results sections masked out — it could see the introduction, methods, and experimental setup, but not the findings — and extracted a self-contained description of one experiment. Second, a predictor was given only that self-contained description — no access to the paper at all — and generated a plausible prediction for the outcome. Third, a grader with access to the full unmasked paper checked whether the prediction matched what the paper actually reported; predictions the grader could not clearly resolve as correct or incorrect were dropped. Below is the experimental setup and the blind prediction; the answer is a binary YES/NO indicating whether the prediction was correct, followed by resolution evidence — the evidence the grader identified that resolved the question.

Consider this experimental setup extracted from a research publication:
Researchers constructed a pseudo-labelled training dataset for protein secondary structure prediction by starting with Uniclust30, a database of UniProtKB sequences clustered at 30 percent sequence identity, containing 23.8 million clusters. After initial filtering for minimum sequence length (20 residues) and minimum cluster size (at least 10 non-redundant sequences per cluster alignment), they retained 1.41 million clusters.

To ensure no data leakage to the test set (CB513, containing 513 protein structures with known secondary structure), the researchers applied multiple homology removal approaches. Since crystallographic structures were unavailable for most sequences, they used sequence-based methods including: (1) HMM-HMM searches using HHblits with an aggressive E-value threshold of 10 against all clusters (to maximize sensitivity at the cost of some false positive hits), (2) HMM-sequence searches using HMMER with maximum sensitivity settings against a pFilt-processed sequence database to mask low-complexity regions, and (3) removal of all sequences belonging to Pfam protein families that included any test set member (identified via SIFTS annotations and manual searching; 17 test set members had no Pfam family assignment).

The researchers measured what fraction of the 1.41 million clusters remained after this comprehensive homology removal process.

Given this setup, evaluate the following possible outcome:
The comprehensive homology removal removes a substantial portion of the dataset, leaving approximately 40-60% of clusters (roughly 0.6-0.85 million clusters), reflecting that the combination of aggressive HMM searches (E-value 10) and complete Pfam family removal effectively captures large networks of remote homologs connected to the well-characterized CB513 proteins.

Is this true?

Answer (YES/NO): NO